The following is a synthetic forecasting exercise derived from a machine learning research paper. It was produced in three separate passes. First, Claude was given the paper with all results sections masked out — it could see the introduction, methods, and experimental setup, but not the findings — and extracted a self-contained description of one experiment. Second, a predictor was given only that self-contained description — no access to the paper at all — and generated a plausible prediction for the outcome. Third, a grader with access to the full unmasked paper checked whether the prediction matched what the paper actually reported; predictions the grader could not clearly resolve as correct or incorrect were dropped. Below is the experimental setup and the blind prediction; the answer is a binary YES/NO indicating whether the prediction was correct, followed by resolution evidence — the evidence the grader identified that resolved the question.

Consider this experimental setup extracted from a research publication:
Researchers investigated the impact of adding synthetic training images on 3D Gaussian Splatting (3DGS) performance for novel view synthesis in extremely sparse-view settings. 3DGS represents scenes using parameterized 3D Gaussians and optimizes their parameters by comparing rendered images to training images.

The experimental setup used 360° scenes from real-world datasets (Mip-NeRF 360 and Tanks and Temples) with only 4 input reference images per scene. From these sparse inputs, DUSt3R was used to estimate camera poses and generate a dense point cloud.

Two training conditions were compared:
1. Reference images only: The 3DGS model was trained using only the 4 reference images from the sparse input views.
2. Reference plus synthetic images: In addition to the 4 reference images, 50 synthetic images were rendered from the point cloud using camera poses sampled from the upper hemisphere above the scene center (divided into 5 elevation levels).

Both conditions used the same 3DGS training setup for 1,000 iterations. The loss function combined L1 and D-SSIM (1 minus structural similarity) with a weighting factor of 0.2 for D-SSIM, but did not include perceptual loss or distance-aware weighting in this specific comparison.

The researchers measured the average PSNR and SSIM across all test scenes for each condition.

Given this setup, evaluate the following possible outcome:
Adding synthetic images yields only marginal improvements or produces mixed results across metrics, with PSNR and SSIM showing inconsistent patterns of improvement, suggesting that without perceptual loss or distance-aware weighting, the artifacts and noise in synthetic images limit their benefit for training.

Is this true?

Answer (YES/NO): NO